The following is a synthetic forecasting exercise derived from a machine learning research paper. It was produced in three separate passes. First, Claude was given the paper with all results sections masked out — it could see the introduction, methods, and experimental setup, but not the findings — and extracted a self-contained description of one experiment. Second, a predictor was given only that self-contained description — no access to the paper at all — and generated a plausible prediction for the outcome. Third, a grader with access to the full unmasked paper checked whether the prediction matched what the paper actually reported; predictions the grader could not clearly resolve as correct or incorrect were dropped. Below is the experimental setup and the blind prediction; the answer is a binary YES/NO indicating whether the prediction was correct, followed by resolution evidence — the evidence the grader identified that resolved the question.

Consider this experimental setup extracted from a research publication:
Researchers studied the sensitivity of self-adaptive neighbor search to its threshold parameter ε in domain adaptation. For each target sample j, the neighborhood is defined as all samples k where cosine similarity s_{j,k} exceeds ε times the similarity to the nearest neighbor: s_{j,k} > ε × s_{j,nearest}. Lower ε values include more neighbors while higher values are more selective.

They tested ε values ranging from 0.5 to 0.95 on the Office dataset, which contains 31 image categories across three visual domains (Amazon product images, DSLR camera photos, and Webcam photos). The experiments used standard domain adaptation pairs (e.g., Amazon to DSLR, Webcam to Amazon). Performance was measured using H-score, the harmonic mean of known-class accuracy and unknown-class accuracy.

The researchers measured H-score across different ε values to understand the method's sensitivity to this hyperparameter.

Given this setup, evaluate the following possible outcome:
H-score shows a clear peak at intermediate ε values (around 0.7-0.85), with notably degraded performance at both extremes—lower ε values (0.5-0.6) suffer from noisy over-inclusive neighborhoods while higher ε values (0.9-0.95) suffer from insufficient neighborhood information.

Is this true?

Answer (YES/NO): NO